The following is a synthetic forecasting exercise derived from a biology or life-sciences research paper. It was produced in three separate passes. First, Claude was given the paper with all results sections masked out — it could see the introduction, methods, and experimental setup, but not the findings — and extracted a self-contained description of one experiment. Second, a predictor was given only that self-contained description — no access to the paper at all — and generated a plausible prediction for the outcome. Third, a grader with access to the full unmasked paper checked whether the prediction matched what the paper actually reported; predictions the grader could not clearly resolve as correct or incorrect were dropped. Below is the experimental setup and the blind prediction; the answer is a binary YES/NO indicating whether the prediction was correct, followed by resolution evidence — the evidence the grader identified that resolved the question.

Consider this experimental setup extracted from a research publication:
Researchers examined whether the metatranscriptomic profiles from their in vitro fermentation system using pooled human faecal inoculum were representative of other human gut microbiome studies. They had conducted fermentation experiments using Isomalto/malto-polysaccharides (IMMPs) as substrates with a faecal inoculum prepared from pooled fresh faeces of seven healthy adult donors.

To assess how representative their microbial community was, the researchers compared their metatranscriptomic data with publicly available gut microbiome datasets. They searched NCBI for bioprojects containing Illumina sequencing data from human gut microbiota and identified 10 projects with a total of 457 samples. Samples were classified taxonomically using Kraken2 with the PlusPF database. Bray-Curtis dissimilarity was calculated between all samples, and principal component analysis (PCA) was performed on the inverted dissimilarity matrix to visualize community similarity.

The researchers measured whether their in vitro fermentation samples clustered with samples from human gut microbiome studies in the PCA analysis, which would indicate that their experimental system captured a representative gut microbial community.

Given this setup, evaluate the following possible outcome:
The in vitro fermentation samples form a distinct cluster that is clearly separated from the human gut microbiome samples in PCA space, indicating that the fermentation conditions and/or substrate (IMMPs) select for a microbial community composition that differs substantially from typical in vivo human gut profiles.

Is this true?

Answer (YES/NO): NO